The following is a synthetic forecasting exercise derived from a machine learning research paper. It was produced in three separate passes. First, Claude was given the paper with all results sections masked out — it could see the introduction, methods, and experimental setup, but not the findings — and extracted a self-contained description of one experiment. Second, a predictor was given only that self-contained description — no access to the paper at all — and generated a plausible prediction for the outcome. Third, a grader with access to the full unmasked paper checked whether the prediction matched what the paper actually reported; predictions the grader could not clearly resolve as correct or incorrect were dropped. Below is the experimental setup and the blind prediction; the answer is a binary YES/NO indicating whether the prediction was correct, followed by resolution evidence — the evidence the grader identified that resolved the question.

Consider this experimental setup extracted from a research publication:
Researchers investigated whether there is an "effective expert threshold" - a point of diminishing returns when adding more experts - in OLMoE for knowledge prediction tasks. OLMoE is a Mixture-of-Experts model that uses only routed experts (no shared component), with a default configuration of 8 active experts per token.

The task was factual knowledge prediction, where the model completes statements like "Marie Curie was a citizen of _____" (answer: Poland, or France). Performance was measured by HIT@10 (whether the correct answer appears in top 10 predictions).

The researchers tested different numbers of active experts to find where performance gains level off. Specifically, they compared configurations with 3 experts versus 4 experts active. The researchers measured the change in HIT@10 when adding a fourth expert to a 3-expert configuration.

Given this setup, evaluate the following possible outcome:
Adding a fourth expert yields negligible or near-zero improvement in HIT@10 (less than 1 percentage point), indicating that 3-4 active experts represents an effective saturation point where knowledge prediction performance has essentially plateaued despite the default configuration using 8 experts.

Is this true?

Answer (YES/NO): NO